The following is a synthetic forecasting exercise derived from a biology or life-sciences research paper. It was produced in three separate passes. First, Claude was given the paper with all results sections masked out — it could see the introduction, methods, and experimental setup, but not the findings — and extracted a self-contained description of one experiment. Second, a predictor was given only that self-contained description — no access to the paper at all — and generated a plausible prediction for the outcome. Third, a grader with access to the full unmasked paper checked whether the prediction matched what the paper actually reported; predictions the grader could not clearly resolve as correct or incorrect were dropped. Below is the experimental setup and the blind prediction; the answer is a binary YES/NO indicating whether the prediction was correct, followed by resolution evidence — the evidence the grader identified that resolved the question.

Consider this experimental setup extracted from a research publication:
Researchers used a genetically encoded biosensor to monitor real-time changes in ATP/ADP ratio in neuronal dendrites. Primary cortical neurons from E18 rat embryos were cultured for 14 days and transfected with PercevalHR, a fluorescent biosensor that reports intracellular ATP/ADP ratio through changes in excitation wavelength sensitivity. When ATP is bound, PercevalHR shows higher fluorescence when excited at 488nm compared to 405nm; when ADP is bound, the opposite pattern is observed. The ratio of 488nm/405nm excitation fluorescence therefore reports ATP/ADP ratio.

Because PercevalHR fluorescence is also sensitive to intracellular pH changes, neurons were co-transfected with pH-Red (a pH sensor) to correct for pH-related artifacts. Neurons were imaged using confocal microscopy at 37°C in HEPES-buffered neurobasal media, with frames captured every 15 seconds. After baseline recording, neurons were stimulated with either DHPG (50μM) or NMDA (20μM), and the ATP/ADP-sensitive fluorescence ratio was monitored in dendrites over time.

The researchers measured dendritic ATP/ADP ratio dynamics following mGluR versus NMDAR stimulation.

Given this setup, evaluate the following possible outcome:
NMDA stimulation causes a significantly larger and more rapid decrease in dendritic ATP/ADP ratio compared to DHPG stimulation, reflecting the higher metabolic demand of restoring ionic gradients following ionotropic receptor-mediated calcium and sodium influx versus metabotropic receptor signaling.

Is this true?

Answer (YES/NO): NO